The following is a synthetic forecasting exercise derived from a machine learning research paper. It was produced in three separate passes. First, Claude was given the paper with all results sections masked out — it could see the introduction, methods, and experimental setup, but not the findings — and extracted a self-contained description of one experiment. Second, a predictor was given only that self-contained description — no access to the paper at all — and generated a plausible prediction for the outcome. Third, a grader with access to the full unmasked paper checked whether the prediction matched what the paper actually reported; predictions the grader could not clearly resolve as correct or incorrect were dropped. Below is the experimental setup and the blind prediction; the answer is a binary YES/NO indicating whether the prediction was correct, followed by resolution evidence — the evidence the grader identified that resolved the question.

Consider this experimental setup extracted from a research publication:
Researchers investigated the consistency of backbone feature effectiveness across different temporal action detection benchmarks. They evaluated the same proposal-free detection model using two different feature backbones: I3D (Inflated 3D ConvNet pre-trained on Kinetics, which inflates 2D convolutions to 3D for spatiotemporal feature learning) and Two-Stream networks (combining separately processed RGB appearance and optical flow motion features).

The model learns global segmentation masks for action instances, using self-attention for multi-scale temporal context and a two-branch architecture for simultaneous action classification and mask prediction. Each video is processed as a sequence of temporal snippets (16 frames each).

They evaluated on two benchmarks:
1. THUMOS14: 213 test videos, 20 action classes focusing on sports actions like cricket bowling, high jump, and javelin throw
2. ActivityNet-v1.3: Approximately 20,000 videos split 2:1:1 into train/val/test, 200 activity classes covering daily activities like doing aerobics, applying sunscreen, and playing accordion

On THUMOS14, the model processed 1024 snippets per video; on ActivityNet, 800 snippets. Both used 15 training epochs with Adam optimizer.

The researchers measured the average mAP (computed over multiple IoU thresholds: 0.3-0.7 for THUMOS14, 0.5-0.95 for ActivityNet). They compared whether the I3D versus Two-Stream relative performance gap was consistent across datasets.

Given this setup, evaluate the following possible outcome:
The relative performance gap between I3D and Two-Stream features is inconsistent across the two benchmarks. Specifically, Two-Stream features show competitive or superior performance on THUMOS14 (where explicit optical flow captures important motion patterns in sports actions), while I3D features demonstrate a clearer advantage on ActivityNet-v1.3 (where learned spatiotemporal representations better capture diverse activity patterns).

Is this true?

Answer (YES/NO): NO